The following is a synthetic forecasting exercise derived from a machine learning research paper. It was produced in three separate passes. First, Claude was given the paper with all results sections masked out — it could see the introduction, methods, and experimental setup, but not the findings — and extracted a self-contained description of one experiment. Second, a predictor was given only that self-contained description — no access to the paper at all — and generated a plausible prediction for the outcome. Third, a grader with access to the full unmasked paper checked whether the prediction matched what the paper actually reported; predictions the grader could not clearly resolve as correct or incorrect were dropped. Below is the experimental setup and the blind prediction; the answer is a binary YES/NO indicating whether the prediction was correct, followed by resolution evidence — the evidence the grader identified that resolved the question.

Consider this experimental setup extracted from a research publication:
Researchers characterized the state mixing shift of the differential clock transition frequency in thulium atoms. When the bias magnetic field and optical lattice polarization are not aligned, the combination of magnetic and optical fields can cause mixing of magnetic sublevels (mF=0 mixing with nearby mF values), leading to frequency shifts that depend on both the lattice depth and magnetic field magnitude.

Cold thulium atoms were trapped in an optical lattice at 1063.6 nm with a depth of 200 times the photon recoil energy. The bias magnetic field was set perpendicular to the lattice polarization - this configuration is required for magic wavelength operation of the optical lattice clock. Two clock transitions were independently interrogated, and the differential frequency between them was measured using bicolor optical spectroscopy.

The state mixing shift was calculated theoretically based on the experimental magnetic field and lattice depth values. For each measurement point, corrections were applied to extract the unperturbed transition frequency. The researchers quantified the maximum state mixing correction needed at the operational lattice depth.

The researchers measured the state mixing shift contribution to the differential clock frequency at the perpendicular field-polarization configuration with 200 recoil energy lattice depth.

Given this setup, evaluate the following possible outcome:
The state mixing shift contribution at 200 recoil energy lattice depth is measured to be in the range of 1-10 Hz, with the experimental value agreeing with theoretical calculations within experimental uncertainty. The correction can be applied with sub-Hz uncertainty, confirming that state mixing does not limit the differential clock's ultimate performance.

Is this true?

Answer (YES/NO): NO